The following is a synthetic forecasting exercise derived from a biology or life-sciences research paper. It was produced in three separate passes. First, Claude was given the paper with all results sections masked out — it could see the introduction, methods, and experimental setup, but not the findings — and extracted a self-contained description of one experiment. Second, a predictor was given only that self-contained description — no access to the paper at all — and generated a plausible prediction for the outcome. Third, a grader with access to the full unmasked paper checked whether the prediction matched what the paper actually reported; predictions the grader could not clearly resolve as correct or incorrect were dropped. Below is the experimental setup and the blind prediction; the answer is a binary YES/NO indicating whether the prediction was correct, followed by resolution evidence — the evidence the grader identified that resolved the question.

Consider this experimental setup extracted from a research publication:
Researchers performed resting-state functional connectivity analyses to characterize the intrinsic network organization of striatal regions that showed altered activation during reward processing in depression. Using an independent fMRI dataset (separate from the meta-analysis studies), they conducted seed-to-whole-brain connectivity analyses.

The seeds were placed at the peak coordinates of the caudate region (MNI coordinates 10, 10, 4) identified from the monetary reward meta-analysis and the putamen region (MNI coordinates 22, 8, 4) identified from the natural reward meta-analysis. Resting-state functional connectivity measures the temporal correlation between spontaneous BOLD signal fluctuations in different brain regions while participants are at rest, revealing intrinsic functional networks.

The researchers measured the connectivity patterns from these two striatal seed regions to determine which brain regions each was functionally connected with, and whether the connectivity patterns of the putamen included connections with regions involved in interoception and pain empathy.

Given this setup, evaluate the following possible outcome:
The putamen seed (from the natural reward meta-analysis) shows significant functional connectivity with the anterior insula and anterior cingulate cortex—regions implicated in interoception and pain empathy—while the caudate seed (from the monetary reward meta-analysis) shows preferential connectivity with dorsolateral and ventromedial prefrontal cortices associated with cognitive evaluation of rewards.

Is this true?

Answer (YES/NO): NO